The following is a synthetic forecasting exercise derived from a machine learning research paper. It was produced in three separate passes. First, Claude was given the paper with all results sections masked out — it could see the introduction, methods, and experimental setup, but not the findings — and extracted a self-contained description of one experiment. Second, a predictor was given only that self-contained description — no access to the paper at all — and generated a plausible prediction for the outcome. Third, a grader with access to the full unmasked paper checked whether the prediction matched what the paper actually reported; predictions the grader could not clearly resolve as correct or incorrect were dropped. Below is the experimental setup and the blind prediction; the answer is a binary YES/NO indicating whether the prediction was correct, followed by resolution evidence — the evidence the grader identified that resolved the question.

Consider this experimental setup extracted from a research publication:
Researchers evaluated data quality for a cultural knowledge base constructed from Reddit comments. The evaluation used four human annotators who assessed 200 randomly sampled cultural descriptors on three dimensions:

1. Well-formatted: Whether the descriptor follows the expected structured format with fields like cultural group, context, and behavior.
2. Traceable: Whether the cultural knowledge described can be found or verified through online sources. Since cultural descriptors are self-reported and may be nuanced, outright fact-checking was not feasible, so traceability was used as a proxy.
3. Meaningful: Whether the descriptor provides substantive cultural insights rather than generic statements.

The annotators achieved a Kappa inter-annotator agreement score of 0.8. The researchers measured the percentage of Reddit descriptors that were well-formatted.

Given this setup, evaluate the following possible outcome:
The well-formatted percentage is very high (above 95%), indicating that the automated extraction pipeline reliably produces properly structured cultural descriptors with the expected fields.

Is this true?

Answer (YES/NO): YES